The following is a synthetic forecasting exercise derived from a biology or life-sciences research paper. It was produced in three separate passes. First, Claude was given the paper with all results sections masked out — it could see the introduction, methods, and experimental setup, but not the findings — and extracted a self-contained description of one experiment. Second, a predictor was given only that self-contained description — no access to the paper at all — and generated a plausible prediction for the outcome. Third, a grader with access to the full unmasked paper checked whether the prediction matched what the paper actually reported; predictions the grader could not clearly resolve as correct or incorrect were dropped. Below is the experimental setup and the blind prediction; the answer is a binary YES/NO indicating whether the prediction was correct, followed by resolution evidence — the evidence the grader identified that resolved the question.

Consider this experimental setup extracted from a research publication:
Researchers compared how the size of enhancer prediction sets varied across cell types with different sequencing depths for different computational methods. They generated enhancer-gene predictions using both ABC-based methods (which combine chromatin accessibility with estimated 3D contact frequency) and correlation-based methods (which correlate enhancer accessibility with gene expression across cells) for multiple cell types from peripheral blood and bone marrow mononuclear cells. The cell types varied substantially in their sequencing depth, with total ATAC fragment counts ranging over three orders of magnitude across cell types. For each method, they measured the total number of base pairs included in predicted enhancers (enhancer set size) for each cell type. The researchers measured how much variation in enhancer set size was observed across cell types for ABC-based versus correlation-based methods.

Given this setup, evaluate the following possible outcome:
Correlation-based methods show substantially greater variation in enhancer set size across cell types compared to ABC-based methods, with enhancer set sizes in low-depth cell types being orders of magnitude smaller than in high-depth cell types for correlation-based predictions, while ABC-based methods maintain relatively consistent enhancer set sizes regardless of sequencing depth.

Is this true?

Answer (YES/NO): YES